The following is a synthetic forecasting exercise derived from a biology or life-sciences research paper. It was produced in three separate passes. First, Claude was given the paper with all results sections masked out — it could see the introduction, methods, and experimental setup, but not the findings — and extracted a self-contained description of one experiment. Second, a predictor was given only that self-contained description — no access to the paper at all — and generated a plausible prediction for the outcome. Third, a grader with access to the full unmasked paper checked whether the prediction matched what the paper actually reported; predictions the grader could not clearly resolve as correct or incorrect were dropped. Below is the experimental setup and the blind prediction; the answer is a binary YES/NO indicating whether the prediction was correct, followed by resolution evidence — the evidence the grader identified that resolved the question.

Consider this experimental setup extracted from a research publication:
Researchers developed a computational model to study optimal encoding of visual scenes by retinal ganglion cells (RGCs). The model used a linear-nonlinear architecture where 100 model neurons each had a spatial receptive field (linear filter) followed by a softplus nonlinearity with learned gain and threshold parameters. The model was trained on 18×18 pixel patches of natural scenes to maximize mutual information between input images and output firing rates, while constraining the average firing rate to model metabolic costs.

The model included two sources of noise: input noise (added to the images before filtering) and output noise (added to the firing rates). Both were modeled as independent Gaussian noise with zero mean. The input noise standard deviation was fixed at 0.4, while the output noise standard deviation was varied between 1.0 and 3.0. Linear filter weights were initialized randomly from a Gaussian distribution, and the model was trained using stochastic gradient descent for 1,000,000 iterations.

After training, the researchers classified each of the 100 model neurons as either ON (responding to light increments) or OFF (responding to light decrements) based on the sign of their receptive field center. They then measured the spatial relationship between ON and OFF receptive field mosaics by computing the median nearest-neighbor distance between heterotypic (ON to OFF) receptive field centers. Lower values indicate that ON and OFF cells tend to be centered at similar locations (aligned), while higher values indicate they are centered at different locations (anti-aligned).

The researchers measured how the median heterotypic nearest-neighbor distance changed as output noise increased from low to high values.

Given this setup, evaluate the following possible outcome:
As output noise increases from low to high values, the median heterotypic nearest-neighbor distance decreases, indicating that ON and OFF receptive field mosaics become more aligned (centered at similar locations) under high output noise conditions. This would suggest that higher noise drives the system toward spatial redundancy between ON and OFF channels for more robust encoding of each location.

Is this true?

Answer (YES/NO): NO